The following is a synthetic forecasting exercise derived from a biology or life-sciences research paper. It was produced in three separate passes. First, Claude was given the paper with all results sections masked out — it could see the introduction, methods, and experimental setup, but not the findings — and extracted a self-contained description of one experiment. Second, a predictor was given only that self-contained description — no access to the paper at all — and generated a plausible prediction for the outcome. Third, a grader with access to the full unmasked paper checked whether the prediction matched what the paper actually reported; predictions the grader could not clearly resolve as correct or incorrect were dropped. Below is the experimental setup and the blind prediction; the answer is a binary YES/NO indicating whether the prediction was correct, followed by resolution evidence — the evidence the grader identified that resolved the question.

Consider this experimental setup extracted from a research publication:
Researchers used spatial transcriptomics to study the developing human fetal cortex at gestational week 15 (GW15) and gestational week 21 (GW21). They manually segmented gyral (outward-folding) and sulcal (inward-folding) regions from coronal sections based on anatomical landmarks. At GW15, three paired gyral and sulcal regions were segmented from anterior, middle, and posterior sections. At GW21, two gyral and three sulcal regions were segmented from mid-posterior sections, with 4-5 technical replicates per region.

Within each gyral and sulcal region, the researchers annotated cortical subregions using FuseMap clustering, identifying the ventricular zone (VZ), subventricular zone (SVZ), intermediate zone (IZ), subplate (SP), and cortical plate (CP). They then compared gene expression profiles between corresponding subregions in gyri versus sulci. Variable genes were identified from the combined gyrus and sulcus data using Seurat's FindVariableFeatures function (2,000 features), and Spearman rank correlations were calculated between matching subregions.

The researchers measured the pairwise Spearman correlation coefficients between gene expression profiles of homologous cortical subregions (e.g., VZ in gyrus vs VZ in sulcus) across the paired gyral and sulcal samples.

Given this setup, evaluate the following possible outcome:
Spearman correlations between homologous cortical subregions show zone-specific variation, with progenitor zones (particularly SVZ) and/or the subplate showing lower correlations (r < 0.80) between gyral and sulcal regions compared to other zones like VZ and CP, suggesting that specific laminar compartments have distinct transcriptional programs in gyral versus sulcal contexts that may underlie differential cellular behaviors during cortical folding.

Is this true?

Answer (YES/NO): NO